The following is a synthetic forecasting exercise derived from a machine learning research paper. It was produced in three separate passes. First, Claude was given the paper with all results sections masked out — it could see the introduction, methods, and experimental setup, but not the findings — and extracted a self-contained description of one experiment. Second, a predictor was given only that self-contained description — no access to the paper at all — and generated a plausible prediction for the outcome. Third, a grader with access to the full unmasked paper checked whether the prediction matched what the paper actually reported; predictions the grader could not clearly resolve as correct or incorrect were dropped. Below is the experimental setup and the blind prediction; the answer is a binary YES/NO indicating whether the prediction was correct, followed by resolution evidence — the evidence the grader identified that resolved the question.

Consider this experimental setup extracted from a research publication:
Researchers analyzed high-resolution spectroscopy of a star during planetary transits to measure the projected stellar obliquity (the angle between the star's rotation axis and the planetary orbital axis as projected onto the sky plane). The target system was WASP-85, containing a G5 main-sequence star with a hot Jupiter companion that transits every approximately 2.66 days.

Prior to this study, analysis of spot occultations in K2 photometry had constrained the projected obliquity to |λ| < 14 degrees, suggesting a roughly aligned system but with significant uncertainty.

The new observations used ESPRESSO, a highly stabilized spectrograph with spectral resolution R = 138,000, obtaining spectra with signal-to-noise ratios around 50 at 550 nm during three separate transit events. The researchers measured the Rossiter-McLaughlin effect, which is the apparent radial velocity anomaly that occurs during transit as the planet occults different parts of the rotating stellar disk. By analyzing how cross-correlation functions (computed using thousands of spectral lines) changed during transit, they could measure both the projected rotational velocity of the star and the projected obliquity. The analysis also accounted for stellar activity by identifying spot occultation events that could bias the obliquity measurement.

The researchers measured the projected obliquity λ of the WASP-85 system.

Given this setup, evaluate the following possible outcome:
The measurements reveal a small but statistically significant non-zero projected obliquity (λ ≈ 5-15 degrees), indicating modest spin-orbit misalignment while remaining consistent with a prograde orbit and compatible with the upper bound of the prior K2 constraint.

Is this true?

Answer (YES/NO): NO